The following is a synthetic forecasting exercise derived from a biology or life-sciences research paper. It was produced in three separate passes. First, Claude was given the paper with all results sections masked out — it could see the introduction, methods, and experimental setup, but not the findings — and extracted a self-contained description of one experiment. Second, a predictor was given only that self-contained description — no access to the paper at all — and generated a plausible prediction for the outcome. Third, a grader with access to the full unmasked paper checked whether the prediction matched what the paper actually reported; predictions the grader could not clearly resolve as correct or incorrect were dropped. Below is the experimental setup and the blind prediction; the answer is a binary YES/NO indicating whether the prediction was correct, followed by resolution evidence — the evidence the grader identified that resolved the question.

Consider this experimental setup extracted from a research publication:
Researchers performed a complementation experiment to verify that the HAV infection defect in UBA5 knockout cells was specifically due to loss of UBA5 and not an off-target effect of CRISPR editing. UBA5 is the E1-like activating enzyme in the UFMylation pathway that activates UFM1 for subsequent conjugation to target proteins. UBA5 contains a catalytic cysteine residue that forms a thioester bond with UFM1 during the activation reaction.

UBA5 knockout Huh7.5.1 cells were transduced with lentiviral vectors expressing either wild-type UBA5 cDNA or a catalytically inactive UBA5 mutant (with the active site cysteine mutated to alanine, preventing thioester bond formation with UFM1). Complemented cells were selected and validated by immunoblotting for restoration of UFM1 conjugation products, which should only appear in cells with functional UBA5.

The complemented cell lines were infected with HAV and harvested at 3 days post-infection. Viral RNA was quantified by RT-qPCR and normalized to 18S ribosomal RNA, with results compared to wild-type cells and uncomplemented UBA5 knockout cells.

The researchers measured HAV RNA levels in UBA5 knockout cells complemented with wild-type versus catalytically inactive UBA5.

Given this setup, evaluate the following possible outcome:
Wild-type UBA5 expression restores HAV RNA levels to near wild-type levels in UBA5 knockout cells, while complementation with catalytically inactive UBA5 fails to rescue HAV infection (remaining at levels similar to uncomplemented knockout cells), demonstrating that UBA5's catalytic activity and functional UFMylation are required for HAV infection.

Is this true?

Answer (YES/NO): YES